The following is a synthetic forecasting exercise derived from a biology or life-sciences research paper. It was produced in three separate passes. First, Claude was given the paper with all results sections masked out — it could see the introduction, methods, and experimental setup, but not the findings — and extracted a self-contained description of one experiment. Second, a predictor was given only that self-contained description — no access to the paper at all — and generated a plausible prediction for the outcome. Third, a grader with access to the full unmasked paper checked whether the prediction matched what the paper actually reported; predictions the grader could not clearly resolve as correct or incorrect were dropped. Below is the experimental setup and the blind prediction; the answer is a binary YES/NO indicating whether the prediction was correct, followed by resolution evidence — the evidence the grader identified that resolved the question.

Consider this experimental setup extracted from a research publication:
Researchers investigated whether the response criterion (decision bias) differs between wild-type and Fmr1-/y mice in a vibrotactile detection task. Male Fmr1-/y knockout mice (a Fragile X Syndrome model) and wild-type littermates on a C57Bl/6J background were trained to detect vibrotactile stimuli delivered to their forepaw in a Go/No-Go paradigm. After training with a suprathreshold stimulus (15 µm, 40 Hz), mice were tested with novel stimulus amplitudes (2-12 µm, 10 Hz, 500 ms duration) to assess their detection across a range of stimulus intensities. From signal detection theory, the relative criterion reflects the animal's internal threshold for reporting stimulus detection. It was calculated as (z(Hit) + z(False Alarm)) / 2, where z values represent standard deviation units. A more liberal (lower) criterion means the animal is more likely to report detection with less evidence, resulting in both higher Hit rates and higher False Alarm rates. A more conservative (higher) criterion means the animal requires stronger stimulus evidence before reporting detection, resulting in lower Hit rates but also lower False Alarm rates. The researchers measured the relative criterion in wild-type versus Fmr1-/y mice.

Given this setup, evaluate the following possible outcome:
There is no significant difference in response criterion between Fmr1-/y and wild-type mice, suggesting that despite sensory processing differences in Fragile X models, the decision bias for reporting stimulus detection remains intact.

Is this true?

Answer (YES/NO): YES